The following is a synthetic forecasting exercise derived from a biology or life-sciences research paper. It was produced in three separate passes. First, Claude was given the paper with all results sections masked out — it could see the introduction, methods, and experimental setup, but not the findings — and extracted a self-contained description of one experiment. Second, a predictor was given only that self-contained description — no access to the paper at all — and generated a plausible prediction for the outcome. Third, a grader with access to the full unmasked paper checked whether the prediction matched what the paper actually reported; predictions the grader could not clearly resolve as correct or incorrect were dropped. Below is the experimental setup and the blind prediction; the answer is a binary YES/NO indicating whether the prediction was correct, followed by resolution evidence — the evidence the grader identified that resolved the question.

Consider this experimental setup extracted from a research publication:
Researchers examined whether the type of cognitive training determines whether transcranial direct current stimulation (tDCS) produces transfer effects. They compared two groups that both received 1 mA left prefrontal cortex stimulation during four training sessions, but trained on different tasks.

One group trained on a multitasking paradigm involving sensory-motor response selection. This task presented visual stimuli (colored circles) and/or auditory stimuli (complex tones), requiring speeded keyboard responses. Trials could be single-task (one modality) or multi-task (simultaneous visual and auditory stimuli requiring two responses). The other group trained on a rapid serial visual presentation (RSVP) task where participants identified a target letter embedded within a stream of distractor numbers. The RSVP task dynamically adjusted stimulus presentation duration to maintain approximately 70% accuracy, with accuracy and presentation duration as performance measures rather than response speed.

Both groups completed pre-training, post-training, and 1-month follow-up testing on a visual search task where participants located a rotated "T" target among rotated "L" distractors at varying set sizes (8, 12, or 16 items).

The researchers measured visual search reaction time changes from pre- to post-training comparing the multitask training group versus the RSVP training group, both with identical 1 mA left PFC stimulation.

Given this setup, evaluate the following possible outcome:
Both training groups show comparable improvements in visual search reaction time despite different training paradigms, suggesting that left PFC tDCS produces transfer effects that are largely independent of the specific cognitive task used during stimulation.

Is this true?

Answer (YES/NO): NO